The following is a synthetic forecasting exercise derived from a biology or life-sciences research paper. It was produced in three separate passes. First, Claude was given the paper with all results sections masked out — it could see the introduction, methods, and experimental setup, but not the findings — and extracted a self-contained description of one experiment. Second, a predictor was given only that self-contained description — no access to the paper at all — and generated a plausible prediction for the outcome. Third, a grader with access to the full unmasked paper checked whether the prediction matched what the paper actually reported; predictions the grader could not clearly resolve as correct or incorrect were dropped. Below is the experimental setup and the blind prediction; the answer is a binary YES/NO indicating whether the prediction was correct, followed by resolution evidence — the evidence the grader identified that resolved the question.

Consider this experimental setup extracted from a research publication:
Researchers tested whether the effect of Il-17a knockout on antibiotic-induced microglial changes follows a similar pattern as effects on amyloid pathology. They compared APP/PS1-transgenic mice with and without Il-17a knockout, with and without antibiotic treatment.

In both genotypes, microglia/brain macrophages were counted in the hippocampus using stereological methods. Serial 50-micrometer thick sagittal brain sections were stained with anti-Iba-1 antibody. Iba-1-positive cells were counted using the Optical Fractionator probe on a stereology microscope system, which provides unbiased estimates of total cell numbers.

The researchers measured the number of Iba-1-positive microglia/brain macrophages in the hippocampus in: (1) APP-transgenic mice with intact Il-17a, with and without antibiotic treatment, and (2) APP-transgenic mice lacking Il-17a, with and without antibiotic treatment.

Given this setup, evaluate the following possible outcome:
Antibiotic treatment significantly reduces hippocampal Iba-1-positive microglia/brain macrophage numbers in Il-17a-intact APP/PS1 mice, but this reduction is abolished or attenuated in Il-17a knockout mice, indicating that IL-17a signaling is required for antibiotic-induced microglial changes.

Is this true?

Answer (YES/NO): YES